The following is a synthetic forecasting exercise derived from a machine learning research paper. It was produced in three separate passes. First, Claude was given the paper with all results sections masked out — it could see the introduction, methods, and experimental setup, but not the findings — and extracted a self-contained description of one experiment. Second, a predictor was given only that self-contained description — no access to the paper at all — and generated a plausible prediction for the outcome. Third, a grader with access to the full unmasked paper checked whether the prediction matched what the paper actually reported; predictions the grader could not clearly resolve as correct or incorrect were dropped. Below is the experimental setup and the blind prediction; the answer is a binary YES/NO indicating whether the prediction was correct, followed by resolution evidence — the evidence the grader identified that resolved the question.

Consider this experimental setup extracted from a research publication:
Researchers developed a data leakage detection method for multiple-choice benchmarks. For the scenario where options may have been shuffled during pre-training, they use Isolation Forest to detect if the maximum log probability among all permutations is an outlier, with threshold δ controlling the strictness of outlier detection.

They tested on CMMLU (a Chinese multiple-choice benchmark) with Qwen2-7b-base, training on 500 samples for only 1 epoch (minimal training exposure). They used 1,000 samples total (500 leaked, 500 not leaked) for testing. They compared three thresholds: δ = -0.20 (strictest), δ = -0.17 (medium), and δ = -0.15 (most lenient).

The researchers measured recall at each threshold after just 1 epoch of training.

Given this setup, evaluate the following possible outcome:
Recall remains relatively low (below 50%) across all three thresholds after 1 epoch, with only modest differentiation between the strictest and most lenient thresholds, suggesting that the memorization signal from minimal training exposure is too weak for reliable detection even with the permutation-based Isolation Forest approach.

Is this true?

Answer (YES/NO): NO